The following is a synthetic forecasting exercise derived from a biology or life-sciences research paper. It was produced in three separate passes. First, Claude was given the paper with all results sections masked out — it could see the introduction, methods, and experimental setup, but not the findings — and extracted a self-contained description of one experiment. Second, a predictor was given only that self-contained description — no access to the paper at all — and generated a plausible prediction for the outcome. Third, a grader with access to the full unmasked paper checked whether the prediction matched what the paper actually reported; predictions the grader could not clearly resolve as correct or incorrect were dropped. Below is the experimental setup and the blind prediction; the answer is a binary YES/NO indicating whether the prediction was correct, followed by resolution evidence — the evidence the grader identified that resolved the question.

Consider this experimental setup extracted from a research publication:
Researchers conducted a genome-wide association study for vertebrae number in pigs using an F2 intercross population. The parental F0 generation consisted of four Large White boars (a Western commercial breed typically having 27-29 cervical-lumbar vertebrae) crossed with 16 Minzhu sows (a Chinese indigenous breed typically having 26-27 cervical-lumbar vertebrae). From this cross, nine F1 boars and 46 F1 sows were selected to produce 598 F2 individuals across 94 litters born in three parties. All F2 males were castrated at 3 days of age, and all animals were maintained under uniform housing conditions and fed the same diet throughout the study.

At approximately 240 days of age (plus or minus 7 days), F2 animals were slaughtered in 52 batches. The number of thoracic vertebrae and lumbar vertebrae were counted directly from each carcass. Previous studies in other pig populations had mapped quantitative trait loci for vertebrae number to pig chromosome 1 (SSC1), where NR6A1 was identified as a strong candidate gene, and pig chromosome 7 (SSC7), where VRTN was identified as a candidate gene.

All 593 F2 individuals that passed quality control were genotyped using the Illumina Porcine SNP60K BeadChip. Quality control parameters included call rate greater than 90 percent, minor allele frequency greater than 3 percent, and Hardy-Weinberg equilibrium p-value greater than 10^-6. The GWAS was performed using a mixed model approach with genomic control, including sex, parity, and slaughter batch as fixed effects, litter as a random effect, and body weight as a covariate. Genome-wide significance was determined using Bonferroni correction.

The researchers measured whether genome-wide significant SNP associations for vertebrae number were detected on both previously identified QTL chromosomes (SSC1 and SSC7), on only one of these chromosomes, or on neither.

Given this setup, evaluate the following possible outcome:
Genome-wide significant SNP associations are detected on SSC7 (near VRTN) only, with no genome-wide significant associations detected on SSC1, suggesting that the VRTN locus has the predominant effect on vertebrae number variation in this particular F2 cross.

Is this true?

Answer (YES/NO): NO